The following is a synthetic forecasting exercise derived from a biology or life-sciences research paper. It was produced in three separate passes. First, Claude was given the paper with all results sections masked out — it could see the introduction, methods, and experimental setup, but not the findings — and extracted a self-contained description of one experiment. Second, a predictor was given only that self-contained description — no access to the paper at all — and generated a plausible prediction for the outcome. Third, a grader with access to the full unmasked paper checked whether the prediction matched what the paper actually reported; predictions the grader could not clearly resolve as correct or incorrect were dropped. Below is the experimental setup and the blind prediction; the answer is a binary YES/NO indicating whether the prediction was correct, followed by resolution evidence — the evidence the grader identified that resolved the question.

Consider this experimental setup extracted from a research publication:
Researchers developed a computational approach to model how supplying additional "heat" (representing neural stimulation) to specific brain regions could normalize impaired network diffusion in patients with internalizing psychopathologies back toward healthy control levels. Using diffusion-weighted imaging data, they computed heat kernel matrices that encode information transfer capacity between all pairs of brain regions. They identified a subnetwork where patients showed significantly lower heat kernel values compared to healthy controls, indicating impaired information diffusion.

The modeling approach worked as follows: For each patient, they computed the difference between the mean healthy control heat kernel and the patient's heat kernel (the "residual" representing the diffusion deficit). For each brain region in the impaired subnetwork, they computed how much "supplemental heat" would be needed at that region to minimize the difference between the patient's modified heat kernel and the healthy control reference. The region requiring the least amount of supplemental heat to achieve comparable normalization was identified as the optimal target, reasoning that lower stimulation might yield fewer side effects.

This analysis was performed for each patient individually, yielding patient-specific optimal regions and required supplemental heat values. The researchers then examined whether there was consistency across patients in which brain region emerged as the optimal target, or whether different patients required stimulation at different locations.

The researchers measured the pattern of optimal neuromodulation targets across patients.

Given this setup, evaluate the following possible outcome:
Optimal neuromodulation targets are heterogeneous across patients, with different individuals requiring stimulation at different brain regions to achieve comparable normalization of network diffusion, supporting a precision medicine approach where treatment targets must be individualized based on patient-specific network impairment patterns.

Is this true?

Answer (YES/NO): NO